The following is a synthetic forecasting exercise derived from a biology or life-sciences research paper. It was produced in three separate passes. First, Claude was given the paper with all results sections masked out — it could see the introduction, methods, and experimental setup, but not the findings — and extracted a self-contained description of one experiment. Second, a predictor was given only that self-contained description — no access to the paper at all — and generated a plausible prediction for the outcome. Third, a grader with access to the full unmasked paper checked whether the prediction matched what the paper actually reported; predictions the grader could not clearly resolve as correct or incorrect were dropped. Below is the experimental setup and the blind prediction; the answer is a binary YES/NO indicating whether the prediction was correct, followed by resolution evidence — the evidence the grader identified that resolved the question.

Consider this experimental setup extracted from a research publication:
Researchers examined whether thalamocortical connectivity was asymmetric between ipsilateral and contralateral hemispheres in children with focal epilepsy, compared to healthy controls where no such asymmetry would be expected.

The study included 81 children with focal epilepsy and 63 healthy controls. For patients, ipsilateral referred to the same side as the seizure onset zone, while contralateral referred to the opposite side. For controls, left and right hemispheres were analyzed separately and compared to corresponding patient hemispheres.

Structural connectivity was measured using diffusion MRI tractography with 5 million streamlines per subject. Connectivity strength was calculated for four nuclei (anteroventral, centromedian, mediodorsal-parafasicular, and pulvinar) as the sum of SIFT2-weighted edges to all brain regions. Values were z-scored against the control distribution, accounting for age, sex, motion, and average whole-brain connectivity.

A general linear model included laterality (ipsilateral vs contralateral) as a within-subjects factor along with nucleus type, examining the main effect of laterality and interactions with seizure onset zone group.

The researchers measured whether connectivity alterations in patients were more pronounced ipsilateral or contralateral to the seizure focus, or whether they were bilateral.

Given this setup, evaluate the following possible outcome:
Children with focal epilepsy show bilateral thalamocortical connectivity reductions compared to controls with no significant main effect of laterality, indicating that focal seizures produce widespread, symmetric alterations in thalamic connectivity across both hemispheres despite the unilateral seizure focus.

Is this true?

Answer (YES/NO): NO